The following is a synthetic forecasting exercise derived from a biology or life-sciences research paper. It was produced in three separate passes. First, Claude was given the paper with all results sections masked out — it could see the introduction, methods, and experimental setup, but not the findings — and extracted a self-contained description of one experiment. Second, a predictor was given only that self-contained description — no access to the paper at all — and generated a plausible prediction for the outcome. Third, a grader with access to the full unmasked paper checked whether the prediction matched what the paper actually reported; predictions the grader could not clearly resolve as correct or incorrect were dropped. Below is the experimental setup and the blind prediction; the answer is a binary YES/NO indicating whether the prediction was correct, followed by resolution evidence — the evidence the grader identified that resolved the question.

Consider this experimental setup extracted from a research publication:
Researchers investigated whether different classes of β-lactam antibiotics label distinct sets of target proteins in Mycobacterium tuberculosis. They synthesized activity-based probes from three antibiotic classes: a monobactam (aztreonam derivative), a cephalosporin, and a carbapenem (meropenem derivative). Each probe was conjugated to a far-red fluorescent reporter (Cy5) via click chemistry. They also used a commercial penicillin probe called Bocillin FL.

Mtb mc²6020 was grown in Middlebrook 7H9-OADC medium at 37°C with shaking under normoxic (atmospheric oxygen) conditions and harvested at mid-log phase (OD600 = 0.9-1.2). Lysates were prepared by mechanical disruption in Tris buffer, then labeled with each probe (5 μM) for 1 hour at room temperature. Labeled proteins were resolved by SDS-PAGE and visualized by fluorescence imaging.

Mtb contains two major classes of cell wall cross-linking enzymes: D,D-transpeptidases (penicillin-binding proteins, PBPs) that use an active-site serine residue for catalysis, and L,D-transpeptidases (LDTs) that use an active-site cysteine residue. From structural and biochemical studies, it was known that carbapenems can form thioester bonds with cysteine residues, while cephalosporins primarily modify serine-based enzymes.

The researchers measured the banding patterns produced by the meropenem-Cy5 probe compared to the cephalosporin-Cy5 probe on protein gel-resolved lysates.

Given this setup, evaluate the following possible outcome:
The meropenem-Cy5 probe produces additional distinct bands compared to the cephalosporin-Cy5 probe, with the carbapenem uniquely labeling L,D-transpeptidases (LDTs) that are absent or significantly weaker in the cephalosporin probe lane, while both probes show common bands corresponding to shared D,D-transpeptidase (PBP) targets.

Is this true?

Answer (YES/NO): YES